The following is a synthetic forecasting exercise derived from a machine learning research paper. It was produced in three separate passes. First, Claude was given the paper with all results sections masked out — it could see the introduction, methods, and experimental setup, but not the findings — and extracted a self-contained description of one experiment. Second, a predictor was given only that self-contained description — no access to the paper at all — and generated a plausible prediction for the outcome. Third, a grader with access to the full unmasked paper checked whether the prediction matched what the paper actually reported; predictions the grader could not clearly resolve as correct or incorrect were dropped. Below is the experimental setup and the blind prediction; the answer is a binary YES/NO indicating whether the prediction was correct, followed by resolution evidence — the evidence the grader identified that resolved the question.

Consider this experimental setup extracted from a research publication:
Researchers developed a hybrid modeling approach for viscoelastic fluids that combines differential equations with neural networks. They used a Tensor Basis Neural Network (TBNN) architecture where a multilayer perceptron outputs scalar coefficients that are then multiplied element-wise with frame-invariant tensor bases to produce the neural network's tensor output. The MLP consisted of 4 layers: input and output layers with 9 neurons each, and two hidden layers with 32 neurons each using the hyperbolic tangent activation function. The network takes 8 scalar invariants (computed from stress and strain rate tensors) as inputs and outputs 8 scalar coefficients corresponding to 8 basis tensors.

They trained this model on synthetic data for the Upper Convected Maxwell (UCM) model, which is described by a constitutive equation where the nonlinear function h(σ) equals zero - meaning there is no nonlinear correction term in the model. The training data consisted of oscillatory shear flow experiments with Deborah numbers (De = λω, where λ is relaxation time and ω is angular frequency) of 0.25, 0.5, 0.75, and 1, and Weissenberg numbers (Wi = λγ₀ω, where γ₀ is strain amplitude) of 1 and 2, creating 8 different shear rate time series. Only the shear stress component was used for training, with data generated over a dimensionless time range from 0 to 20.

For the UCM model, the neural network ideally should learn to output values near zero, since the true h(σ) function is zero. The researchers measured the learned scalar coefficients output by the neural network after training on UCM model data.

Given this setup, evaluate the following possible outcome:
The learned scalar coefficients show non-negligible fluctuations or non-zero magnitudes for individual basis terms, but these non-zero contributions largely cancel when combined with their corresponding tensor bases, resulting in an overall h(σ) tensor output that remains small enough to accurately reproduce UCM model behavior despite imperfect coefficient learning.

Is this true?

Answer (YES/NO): NO